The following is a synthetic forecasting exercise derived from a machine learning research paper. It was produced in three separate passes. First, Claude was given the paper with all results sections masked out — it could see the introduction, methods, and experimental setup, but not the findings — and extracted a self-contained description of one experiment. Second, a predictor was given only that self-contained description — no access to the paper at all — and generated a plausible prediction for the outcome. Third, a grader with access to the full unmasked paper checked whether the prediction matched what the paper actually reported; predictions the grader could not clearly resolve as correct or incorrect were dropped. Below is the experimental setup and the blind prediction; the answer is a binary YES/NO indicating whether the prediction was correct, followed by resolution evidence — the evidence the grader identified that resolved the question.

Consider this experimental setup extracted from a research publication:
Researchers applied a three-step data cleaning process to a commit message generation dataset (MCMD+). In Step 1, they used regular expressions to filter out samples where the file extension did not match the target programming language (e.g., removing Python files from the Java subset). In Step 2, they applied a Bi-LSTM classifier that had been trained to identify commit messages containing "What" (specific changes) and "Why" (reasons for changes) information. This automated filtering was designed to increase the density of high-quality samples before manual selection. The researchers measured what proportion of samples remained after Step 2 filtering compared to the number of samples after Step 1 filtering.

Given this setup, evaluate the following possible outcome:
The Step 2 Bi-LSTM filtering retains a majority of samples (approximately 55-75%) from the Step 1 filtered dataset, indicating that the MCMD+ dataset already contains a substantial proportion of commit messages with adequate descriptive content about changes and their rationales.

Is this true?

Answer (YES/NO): NO